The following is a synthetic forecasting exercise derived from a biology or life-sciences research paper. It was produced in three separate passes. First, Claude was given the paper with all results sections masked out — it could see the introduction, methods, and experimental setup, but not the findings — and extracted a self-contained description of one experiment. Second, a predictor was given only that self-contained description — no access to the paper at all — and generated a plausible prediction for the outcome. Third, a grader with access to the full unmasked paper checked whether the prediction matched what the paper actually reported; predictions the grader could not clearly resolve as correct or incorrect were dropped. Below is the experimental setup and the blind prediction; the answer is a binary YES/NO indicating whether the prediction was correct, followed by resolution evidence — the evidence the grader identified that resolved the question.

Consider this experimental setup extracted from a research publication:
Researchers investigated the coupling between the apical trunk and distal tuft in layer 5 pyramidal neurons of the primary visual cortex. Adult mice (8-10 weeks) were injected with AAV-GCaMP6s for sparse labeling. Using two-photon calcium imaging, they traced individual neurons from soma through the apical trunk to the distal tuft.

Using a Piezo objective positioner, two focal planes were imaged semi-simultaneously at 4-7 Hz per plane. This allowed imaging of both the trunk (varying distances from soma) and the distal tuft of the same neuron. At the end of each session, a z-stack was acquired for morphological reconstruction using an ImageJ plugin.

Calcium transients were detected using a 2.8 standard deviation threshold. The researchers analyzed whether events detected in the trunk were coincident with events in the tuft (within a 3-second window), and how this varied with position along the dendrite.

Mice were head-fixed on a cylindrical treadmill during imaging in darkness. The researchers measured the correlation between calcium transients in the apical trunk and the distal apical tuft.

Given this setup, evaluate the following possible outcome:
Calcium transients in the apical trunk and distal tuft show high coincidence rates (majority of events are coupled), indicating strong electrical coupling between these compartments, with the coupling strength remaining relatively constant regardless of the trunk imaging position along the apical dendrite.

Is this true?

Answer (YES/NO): NO